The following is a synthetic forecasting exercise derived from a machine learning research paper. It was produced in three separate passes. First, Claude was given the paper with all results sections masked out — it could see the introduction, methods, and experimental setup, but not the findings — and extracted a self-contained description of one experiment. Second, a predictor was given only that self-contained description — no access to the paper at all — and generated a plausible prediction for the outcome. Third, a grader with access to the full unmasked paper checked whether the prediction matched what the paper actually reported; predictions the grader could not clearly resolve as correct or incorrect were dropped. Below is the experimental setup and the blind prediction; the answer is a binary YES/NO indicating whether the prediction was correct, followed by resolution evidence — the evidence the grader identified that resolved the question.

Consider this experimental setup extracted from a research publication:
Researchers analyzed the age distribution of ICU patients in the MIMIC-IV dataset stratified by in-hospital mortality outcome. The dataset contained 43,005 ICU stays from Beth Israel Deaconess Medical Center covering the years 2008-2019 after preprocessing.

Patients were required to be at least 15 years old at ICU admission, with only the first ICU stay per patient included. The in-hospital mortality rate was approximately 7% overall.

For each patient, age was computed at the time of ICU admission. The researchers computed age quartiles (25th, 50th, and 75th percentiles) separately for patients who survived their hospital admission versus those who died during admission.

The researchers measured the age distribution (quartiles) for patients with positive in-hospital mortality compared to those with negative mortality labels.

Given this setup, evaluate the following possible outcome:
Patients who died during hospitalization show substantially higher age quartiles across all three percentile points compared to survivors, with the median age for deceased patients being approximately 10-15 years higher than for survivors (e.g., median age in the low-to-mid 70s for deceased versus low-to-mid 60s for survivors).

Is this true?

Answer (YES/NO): NO